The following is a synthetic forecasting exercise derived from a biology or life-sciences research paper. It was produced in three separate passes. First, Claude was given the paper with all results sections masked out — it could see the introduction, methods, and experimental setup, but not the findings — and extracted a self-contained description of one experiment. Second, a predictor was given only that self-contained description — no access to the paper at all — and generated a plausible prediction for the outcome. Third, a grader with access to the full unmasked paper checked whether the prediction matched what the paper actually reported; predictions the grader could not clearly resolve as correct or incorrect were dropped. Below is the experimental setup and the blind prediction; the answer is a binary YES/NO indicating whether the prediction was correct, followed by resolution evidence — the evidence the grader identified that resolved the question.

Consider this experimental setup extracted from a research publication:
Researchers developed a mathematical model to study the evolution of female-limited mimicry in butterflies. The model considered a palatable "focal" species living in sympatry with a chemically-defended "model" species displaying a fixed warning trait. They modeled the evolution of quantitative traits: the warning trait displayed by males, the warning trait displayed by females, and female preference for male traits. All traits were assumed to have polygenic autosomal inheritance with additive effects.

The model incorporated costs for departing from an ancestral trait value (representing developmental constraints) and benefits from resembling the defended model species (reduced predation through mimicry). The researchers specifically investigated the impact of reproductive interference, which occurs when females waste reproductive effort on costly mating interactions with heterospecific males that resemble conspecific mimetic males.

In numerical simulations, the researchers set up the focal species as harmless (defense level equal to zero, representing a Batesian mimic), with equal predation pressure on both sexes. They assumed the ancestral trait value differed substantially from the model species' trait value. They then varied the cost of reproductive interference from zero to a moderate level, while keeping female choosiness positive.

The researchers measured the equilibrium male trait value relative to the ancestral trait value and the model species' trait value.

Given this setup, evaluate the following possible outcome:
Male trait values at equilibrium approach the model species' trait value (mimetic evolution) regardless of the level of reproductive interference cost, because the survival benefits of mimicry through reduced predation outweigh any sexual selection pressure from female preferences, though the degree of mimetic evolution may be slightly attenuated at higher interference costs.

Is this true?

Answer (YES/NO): NO